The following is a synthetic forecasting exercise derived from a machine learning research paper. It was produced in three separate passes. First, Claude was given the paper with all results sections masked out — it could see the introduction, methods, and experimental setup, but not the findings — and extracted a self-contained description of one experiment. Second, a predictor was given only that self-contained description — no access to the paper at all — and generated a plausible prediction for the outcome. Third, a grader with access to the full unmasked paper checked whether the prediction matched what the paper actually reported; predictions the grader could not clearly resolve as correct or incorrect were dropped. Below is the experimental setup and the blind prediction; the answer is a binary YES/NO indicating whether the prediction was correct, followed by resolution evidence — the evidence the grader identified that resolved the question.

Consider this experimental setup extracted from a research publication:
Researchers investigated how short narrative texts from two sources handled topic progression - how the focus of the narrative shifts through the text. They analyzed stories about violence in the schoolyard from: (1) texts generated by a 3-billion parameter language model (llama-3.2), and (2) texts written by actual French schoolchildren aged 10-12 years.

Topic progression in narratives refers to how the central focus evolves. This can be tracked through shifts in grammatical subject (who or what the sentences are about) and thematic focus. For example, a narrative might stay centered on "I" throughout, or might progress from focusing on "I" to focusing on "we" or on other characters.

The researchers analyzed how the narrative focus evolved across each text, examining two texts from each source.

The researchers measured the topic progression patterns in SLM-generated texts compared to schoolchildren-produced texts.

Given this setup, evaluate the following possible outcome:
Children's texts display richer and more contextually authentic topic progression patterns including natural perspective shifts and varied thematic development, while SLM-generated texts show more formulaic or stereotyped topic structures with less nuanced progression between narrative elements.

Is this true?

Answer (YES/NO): YES